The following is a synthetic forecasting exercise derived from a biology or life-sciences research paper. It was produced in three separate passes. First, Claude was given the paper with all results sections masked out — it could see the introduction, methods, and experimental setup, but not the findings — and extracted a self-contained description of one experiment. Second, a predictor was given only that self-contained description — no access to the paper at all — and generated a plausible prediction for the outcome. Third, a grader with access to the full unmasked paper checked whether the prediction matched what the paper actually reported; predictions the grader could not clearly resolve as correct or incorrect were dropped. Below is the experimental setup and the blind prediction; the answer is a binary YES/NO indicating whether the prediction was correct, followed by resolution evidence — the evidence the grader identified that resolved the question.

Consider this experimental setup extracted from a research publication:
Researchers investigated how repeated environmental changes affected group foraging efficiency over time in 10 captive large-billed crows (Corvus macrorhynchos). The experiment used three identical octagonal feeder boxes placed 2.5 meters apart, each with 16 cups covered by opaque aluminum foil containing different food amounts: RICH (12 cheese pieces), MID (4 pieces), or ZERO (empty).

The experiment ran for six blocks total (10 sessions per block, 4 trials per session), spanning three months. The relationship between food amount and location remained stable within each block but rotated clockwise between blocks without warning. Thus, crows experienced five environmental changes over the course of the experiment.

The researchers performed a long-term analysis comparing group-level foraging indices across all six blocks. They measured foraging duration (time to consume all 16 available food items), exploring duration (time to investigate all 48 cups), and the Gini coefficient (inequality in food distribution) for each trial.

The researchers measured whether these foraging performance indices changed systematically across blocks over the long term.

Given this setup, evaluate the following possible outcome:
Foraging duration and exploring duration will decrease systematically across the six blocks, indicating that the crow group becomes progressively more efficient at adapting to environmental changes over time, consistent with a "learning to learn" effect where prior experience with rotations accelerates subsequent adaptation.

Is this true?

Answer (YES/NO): NO